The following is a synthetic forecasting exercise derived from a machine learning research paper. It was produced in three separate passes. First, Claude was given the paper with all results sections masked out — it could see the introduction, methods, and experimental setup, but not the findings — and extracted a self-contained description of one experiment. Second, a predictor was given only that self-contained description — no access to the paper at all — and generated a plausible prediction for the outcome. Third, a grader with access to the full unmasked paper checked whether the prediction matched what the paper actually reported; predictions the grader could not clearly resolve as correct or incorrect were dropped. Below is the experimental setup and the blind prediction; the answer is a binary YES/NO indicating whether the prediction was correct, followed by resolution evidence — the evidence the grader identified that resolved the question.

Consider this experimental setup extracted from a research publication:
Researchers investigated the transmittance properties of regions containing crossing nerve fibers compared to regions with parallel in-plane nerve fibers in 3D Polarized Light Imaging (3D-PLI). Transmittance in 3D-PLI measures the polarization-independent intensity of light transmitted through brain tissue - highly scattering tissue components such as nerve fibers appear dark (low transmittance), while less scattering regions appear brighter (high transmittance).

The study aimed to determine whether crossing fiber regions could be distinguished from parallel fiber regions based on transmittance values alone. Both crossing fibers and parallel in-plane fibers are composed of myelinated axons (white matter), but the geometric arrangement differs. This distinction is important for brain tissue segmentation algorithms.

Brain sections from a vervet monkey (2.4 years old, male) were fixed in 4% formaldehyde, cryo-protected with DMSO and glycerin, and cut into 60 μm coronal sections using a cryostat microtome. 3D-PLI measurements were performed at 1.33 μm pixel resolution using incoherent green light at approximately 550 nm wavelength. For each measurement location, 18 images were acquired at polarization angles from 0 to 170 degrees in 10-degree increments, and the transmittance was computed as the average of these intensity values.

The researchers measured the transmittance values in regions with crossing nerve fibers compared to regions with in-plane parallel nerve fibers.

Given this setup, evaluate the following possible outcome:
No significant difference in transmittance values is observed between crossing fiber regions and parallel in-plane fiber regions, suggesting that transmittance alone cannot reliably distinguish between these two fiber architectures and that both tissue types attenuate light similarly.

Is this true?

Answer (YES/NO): YES